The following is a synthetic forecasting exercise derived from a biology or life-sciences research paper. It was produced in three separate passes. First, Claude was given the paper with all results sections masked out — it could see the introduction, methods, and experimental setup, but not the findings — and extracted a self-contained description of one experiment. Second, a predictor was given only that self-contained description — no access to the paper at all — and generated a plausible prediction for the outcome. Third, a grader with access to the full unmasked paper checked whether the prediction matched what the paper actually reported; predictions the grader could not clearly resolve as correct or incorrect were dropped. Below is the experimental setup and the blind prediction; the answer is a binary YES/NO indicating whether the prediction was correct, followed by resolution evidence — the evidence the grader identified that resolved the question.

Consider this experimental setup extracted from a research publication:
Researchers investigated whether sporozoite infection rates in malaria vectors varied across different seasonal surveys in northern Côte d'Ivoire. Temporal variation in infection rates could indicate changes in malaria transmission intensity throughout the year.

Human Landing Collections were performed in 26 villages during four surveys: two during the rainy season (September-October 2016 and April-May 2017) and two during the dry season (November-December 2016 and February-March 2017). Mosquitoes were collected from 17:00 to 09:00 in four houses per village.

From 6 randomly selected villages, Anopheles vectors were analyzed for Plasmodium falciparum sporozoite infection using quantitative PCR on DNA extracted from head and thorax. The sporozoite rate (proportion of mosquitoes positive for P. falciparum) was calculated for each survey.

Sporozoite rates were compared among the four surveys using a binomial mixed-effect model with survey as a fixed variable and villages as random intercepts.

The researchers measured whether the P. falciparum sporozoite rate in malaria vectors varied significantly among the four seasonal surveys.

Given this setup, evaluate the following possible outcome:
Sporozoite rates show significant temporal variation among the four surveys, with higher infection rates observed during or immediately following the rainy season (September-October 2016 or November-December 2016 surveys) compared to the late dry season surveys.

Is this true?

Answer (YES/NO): NO